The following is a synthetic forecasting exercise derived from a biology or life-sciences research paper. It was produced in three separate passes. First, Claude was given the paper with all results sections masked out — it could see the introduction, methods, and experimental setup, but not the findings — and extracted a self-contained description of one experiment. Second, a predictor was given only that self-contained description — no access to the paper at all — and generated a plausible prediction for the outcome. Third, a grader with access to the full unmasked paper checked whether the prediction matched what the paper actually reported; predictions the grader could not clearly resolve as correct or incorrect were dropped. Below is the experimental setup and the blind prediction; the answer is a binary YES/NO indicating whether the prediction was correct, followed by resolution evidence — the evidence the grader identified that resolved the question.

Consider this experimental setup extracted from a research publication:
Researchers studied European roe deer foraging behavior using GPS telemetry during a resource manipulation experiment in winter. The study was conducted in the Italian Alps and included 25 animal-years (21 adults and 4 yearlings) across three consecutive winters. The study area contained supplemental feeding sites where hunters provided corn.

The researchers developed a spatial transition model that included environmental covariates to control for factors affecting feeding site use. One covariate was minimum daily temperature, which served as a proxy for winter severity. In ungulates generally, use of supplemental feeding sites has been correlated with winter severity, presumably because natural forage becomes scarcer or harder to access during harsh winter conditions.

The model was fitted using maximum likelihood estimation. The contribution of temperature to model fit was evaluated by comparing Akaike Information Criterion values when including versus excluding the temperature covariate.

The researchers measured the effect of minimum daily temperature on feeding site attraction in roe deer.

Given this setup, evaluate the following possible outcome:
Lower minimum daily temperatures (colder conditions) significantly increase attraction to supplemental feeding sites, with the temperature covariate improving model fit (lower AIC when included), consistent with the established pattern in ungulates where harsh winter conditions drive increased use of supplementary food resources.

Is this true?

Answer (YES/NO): YES